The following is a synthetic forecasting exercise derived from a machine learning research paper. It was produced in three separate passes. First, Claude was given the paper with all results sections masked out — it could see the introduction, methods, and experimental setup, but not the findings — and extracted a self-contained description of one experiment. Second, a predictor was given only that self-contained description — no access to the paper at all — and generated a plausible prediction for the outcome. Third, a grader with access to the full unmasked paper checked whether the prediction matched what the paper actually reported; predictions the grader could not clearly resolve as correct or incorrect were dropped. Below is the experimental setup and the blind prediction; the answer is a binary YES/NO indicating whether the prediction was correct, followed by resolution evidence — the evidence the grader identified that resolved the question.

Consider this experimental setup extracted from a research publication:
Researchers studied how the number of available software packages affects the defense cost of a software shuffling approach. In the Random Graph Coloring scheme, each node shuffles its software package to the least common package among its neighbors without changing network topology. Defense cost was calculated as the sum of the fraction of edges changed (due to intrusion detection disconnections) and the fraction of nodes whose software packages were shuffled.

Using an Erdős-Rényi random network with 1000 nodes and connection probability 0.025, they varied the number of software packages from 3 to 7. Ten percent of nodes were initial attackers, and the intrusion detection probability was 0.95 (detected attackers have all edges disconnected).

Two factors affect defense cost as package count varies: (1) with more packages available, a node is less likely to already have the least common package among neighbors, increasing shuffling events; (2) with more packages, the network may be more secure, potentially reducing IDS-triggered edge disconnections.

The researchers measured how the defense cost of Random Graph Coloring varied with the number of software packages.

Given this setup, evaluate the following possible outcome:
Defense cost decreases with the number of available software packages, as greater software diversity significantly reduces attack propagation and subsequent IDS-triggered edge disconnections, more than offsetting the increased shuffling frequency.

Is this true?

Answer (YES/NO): NO